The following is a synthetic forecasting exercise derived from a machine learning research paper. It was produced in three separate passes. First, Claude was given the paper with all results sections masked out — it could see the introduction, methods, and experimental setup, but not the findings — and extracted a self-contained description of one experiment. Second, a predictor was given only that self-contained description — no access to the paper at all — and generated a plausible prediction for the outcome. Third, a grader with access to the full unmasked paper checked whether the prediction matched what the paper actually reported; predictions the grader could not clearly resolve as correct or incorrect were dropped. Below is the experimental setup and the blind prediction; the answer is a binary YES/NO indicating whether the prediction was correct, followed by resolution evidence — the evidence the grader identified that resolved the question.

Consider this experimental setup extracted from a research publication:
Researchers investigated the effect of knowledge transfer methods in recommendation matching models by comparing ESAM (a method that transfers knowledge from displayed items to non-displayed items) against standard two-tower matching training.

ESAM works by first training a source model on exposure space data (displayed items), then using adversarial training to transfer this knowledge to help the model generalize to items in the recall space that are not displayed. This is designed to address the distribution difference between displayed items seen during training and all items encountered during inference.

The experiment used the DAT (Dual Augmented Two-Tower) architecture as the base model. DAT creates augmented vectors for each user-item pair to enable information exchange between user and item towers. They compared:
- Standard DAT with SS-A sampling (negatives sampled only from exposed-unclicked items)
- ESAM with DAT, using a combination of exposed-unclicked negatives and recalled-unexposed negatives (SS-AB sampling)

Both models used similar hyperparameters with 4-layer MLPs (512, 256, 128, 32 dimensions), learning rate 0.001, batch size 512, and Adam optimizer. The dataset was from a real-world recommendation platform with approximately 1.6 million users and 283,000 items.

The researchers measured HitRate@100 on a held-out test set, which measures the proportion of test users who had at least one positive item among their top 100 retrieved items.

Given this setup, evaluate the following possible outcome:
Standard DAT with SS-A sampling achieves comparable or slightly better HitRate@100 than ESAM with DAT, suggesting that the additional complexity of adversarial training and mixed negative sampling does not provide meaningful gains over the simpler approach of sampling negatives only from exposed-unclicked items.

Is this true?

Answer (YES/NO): NO